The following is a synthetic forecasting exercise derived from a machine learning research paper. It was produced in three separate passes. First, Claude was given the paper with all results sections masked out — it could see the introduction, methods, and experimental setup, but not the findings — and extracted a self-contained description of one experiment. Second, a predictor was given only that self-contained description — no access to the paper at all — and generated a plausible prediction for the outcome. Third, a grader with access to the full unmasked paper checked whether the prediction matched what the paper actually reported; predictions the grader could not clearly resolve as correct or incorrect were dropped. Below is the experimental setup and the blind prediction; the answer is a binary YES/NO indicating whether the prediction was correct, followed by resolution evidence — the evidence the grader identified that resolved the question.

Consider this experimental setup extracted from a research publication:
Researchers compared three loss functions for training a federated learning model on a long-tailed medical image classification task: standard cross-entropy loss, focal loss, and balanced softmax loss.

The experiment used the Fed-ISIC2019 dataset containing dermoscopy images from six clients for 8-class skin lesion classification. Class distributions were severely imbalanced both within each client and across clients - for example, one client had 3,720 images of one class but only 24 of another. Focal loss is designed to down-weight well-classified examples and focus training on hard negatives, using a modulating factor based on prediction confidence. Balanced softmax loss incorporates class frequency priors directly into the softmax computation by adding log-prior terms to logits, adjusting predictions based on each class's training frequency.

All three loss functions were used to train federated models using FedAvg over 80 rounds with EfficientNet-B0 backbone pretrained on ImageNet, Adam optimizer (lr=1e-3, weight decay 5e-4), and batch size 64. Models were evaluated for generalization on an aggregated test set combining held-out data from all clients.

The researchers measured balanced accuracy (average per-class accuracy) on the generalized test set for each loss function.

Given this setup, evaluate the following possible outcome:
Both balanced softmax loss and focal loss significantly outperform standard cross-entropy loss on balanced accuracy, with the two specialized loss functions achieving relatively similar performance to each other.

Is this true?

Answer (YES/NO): NO